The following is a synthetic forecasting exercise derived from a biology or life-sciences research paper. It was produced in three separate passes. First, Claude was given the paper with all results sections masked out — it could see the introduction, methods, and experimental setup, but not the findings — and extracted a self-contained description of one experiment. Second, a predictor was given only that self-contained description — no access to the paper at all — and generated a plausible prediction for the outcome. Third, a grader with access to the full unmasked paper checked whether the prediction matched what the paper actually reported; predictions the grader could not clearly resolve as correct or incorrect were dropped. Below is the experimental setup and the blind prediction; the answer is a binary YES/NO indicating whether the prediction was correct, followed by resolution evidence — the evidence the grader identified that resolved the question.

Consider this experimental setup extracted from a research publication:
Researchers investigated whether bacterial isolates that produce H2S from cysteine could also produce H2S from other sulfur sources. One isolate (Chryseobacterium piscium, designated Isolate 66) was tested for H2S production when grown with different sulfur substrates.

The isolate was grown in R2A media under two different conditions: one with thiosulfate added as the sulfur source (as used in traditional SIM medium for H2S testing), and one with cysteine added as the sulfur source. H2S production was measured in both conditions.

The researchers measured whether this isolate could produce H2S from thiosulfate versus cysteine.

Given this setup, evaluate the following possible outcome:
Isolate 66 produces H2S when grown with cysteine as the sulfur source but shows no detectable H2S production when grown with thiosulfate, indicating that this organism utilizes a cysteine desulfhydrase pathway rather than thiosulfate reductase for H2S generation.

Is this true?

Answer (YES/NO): YES